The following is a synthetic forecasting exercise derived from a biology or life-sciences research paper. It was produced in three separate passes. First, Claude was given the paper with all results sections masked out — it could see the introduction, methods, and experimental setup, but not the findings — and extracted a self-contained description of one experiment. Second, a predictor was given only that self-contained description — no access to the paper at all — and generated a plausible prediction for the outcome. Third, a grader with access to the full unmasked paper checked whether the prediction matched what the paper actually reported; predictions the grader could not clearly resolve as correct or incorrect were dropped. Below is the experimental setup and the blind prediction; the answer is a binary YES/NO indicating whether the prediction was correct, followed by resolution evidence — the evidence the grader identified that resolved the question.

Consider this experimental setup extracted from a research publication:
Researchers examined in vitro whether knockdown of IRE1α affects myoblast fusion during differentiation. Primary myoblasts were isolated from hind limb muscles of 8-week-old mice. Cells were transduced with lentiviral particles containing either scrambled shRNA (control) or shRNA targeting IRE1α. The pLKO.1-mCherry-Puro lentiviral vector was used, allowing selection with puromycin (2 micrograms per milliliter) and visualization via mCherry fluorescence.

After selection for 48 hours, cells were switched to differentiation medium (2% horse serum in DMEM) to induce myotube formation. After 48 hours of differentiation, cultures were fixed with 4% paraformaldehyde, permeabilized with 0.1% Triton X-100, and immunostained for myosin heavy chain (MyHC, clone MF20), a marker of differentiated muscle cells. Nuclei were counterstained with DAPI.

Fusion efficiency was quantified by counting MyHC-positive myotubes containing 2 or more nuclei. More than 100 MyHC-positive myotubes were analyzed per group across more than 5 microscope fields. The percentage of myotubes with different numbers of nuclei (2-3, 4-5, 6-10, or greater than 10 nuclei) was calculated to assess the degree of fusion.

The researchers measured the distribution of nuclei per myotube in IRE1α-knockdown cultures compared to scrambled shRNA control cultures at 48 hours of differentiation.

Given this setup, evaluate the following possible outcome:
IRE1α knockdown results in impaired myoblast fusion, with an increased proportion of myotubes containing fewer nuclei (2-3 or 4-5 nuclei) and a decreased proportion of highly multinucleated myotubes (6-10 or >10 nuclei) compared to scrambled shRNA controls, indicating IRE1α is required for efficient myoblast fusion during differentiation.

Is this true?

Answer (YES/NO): YES